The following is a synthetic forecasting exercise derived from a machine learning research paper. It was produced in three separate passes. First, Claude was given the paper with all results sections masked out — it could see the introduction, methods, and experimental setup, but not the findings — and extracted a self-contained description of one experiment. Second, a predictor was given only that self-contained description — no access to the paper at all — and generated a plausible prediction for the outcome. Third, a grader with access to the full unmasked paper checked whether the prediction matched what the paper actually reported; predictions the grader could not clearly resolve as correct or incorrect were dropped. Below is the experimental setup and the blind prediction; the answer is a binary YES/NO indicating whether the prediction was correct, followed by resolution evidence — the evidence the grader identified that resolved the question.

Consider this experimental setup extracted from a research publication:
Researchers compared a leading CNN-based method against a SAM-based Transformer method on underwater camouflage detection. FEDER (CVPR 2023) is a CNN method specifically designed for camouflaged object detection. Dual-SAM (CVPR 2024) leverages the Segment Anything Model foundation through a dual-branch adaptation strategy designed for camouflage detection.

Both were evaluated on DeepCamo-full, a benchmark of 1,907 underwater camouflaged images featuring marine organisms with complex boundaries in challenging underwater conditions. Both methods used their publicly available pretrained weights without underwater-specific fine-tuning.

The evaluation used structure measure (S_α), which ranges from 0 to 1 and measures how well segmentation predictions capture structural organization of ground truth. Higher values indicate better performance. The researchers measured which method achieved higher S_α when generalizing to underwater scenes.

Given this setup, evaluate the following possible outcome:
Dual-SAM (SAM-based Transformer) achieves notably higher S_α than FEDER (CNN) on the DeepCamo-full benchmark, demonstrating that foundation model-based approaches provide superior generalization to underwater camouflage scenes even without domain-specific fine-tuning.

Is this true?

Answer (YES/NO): NO